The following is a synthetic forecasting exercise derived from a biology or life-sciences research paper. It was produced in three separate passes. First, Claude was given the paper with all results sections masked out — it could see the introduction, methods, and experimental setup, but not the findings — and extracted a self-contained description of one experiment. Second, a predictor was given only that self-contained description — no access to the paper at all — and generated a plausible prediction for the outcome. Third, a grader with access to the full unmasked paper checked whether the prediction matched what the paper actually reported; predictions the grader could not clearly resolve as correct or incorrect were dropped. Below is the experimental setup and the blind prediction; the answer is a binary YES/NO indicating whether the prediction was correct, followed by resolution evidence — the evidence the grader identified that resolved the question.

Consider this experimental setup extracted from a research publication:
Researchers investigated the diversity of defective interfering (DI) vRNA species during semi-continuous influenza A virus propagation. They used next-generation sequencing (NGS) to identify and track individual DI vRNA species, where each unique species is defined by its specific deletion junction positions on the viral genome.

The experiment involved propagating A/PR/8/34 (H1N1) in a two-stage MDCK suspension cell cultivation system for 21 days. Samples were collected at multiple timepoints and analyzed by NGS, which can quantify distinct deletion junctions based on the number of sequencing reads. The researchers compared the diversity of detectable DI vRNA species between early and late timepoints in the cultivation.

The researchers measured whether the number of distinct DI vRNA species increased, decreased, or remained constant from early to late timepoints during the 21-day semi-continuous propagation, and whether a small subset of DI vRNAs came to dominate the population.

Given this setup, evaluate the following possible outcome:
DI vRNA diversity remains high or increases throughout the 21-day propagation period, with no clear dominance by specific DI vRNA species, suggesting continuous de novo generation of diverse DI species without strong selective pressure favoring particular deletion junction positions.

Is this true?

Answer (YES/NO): NO